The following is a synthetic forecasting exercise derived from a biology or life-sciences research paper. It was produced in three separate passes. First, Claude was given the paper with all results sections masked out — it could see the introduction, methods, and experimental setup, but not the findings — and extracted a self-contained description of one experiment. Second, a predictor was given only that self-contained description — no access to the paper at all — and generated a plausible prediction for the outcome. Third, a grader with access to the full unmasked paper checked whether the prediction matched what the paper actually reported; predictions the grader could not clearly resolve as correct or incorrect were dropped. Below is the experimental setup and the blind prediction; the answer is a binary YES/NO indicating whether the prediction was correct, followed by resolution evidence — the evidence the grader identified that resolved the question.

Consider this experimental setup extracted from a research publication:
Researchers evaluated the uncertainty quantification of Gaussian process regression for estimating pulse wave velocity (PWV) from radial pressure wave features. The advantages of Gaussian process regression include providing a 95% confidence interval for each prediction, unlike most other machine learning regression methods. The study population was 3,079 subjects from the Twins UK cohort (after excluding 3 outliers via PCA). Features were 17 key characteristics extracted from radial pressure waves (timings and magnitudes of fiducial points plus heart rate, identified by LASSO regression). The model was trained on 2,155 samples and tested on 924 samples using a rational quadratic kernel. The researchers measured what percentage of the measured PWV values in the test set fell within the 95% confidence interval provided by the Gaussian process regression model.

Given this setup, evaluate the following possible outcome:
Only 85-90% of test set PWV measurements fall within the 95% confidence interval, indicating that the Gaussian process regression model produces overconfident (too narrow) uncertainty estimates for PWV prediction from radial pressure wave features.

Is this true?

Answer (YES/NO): NO